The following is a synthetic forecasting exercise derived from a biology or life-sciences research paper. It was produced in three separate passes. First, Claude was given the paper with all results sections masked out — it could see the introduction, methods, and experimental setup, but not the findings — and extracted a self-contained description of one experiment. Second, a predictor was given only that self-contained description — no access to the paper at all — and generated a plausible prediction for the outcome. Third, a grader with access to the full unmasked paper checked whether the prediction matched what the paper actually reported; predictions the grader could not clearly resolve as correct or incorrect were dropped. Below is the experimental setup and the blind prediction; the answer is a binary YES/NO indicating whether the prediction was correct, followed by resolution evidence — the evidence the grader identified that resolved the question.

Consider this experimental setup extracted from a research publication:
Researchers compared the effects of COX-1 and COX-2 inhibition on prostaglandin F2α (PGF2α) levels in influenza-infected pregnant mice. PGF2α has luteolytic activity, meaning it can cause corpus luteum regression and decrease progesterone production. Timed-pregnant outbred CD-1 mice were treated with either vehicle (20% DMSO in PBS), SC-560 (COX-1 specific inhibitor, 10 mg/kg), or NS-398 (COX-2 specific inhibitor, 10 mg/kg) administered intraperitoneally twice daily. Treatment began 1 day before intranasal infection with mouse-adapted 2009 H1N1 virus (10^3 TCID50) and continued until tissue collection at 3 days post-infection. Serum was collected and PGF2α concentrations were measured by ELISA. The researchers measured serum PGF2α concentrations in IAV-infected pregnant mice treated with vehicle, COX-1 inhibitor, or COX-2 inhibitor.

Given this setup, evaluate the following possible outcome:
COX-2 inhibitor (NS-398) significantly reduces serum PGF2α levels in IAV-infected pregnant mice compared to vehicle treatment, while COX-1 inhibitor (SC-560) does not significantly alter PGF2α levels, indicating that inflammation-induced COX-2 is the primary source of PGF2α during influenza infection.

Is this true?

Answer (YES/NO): NO